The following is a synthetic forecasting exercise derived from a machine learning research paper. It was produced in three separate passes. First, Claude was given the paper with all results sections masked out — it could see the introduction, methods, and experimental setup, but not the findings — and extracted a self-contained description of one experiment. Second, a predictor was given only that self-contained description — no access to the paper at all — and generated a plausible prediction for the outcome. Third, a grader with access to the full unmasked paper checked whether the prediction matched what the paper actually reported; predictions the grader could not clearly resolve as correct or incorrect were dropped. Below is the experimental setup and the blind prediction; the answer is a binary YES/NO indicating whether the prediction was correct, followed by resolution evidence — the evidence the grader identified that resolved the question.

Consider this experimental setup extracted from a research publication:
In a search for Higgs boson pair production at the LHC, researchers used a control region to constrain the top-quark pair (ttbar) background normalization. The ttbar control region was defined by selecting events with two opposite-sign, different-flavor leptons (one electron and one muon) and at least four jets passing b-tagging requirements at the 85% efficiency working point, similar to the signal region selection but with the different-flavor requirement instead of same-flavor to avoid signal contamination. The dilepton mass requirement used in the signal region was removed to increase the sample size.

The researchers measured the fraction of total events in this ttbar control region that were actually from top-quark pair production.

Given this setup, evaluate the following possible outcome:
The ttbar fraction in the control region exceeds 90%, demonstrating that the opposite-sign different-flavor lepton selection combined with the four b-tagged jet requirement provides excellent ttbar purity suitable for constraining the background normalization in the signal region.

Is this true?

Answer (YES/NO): YES